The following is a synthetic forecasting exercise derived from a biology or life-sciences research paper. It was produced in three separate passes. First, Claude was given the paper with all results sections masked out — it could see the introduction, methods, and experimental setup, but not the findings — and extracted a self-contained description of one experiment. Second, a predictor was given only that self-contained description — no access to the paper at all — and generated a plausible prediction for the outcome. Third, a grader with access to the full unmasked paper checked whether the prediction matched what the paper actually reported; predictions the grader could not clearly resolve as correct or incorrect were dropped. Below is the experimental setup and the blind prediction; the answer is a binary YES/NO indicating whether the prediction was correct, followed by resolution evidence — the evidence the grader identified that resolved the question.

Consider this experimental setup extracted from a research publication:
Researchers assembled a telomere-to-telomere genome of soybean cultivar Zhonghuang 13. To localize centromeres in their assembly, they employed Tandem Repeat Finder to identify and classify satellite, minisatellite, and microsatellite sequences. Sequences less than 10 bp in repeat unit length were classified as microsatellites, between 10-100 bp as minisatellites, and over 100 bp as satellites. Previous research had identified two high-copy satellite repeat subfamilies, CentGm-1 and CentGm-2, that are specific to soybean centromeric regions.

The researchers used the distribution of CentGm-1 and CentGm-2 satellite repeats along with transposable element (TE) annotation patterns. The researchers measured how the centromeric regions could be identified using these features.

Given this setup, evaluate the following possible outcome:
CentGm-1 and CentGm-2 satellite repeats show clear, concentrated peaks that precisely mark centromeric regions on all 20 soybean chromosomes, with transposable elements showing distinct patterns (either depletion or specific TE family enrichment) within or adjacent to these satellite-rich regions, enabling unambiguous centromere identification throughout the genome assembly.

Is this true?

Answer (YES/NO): NO